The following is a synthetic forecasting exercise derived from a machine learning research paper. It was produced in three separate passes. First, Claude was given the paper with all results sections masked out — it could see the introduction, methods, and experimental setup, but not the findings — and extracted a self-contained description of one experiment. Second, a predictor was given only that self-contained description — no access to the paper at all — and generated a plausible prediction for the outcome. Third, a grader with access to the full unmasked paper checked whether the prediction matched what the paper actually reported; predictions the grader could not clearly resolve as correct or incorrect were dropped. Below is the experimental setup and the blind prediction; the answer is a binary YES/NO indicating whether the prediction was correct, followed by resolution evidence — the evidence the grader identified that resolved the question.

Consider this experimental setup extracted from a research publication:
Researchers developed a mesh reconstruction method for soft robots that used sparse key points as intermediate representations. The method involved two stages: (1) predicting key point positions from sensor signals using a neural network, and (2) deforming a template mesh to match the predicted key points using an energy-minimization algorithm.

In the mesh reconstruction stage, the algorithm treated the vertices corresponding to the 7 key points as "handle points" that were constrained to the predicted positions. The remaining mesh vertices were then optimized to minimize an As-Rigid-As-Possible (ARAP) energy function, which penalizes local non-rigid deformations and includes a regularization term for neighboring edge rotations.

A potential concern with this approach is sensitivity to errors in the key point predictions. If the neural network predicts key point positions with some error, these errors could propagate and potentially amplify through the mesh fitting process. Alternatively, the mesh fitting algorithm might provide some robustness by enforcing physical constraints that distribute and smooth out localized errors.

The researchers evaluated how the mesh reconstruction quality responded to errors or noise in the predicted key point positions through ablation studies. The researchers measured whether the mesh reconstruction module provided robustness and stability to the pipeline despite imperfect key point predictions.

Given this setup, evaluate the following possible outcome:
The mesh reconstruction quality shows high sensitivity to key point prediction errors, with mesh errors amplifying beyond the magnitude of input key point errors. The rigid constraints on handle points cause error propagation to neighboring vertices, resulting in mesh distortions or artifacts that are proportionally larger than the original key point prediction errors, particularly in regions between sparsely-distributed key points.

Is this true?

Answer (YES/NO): NO